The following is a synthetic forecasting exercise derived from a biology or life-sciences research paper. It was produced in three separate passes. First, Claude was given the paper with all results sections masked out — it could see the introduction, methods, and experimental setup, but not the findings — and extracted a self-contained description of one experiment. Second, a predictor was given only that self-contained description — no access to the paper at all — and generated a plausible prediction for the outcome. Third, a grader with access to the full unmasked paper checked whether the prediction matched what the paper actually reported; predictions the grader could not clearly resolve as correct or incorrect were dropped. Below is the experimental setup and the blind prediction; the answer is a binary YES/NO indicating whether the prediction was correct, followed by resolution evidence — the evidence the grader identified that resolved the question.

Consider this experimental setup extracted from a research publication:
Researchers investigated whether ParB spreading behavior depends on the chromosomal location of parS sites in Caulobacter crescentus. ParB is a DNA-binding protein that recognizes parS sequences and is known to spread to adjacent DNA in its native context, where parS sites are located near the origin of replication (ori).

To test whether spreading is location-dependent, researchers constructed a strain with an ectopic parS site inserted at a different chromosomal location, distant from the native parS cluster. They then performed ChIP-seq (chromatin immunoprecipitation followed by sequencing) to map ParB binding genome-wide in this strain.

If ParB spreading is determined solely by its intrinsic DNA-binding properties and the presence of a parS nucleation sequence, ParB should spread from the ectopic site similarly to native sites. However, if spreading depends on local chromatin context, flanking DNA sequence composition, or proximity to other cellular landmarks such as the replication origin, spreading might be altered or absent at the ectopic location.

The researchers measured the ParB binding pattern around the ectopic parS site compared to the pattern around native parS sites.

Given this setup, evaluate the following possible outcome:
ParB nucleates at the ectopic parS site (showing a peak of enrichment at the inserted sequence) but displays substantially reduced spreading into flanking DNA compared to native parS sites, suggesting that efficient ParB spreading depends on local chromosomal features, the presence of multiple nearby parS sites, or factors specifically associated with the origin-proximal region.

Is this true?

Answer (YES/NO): NO